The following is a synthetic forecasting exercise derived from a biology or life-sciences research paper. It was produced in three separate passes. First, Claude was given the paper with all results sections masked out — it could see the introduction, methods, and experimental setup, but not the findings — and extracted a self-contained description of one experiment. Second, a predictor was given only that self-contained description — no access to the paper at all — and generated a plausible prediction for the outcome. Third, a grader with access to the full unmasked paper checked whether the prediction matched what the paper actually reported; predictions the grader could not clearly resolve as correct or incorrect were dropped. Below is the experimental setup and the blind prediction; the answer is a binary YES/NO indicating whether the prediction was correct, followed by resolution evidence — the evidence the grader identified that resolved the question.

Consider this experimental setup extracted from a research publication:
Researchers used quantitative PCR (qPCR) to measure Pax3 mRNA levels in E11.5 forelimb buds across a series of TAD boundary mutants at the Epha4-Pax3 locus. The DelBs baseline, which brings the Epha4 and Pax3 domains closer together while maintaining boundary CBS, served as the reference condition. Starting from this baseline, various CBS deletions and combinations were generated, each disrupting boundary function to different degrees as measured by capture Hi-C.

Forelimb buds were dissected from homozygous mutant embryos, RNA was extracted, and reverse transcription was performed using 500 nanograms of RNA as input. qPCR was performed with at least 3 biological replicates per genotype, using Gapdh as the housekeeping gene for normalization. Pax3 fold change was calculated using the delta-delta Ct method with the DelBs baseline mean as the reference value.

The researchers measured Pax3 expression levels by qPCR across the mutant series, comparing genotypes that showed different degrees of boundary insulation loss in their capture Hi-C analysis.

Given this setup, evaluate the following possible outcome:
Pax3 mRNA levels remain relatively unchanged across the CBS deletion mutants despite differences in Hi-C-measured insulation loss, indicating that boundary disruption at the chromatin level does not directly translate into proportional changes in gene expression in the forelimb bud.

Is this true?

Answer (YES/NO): NO